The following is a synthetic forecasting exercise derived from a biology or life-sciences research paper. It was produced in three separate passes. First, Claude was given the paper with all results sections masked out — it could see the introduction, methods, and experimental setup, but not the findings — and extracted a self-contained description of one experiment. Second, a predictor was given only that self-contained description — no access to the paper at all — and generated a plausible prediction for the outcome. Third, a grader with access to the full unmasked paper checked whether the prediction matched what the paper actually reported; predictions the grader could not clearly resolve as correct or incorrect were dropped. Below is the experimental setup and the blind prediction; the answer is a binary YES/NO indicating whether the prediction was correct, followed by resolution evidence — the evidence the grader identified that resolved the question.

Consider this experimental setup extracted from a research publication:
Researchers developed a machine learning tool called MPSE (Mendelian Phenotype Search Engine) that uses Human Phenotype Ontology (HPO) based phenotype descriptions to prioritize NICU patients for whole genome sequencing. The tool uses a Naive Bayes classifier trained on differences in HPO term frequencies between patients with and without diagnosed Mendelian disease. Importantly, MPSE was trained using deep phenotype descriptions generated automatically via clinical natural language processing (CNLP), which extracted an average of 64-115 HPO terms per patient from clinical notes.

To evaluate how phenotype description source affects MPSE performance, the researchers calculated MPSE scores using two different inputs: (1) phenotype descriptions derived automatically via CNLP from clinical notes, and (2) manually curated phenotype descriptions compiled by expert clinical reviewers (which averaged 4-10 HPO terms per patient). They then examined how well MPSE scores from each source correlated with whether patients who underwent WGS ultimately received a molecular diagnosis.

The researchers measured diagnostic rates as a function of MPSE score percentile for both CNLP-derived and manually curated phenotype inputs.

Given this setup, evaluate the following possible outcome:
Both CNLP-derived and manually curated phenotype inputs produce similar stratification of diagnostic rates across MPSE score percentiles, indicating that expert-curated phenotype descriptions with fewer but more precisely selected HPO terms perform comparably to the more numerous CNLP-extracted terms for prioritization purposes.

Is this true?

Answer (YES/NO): NO